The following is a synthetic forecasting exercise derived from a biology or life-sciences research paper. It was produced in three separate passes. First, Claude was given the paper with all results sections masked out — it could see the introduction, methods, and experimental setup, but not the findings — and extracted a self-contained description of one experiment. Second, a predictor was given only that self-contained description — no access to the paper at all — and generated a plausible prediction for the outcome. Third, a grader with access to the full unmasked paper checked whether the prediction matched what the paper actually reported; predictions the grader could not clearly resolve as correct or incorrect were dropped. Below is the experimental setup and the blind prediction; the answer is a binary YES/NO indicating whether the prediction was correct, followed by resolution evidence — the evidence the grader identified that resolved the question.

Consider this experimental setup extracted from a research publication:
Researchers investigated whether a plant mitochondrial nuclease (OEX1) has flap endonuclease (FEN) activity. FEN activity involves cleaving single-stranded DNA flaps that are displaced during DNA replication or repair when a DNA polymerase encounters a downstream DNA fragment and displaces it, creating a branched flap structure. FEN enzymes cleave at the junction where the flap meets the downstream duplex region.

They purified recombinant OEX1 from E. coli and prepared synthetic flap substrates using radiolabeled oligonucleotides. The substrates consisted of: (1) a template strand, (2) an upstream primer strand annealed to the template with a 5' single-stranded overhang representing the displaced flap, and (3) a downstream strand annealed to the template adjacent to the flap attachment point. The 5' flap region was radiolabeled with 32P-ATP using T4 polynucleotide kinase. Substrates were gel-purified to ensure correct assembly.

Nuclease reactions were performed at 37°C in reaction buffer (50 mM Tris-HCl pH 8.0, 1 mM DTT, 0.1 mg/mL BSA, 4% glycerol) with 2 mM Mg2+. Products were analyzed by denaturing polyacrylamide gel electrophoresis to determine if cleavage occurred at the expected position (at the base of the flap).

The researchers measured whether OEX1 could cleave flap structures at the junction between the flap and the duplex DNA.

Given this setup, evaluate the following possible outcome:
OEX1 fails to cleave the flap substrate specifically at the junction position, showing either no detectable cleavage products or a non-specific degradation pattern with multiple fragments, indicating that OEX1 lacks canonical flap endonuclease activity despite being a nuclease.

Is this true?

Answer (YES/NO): NO